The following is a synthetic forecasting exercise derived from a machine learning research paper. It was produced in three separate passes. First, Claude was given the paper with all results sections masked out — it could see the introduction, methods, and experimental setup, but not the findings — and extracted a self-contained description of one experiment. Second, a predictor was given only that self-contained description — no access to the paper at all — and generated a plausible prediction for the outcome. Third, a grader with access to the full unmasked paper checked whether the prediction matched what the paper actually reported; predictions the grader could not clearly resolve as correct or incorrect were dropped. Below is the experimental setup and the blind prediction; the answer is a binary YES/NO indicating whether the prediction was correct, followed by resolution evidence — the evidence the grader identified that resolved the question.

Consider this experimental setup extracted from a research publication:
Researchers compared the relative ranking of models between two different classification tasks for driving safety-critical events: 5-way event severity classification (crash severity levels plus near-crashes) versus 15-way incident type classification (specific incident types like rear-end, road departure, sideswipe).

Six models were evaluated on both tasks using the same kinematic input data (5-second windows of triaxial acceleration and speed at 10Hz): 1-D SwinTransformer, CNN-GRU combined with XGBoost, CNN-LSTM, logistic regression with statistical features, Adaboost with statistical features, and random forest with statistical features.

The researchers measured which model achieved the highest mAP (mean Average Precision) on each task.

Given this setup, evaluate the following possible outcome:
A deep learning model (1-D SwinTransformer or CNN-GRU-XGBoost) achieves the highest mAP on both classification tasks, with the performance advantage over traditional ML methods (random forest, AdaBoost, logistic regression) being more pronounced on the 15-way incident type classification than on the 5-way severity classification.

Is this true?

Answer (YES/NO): NO